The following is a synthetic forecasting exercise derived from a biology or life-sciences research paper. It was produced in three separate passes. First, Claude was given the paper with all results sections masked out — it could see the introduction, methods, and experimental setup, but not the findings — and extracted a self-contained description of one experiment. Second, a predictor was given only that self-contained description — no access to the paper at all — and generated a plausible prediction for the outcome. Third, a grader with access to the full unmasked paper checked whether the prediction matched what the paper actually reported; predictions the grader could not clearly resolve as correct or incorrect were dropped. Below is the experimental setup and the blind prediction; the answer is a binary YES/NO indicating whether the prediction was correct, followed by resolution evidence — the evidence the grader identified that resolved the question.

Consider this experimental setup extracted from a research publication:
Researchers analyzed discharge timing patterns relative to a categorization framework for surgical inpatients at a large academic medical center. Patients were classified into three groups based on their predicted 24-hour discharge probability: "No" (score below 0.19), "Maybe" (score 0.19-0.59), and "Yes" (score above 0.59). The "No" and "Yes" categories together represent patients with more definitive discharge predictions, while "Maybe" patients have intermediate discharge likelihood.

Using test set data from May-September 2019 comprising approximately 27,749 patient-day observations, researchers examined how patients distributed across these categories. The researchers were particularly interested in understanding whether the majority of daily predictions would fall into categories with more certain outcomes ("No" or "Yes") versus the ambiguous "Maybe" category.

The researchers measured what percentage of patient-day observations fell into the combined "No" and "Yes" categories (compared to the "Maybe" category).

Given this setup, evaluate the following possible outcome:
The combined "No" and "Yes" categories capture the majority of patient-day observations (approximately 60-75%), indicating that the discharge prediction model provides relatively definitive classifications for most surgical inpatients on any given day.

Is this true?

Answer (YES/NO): YES